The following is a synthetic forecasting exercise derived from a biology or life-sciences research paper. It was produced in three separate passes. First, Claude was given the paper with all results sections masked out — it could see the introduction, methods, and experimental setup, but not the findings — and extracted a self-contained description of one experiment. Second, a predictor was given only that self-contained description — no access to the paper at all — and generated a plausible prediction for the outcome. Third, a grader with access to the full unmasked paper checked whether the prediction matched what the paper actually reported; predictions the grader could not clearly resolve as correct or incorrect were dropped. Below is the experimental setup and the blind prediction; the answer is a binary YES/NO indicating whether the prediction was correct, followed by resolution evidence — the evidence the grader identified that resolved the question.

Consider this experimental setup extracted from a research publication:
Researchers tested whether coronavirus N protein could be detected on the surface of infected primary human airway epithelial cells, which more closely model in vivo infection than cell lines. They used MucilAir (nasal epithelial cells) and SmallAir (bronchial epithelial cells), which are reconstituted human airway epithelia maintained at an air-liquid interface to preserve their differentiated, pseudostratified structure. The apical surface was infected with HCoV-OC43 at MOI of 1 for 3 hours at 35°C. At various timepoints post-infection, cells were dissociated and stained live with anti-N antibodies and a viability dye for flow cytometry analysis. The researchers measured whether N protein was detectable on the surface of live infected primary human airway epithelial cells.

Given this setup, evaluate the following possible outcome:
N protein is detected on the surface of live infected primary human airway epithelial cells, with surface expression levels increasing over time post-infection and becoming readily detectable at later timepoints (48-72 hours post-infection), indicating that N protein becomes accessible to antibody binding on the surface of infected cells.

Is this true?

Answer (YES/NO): NO